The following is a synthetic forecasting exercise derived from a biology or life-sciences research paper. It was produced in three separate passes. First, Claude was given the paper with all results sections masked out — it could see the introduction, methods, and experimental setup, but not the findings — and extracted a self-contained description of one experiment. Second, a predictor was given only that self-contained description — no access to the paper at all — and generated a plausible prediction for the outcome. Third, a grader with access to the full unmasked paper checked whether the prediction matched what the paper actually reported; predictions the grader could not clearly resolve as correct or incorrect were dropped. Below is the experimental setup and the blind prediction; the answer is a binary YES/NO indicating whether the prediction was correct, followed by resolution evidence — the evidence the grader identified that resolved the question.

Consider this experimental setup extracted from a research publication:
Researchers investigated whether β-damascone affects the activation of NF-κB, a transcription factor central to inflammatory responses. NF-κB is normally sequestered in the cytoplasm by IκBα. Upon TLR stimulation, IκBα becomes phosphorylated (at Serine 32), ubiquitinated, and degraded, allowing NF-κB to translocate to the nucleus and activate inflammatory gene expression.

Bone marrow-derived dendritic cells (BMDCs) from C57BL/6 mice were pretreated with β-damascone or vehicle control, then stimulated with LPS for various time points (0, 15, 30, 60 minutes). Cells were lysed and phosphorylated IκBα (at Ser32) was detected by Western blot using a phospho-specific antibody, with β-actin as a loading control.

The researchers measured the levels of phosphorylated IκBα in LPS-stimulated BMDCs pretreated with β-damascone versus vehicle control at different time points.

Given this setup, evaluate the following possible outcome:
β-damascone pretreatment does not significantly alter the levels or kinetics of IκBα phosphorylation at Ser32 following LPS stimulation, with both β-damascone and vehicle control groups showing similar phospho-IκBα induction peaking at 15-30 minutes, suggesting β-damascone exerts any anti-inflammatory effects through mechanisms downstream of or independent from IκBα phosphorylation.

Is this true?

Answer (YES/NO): NO